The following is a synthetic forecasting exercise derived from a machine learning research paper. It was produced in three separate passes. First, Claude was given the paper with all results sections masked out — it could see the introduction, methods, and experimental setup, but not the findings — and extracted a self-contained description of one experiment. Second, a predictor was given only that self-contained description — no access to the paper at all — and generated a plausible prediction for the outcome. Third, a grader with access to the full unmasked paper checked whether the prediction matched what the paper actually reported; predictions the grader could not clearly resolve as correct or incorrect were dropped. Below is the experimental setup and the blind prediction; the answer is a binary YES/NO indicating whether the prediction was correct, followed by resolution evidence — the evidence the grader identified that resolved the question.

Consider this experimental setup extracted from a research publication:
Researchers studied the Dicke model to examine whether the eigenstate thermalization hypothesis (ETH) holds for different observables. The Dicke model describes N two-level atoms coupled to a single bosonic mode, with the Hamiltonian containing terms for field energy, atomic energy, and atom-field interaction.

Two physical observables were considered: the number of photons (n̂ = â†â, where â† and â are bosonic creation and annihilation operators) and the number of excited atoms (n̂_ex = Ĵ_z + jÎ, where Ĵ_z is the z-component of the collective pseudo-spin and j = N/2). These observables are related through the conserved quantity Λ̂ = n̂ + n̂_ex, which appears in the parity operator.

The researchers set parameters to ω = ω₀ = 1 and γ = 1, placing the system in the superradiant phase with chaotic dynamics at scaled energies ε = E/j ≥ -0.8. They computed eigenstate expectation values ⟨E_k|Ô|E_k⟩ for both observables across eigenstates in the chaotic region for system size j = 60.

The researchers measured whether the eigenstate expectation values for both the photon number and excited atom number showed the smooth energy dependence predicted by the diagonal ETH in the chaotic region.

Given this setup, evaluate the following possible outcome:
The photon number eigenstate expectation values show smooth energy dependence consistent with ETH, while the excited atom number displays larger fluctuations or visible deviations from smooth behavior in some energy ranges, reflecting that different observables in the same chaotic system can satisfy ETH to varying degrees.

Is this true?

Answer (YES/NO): NO